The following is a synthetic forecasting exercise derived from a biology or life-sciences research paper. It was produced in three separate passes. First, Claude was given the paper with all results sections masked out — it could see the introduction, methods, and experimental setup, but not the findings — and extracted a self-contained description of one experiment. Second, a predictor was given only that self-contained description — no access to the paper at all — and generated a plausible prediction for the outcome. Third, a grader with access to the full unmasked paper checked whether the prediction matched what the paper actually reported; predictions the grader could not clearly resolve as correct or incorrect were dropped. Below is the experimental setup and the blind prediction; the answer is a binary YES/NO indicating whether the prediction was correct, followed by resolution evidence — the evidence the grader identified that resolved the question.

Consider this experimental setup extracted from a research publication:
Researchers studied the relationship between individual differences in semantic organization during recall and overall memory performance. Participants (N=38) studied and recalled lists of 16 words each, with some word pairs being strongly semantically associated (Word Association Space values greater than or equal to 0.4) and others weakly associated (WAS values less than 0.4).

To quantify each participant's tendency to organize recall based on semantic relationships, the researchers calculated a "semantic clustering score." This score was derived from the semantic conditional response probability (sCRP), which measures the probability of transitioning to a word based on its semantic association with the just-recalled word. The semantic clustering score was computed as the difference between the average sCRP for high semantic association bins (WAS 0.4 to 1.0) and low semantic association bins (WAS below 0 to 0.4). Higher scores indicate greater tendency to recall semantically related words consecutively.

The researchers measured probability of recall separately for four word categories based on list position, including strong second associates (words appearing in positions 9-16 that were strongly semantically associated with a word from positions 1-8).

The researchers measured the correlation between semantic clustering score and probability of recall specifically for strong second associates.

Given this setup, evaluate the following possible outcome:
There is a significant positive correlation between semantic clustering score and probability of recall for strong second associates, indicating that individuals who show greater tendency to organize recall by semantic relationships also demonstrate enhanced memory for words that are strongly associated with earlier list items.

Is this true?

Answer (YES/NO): YES